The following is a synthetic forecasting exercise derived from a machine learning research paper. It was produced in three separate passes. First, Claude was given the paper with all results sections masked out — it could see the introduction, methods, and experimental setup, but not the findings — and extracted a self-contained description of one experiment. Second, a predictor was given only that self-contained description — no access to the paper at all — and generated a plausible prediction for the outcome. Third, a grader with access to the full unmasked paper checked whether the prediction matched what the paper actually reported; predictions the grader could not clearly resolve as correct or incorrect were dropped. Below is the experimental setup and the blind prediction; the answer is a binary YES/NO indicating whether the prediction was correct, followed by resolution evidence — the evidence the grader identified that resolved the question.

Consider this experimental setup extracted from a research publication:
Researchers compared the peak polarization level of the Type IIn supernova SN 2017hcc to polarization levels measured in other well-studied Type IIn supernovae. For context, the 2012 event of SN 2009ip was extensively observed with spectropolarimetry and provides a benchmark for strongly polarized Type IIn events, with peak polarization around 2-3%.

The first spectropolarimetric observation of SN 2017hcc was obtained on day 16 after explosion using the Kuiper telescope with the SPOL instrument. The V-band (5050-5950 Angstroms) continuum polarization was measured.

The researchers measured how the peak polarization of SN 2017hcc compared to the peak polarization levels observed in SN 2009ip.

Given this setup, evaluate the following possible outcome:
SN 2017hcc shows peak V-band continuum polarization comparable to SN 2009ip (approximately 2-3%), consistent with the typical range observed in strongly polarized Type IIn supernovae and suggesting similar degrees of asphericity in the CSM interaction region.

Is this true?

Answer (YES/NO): NO